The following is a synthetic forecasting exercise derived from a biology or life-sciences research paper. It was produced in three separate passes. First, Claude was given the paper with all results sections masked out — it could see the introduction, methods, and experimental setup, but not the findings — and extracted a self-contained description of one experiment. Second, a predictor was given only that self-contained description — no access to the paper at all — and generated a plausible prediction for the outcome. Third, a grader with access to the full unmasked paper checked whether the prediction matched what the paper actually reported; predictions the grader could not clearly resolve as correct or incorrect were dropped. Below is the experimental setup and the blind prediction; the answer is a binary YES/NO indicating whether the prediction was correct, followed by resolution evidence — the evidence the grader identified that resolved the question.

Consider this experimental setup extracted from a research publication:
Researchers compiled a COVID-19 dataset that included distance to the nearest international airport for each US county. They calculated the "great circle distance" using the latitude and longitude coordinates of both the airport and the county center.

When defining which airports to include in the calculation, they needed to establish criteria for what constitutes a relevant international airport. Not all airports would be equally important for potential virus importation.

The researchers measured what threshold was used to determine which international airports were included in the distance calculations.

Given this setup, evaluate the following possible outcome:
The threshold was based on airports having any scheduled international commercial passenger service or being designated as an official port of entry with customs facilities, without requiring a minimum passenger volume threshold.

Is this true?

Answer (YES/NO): NO